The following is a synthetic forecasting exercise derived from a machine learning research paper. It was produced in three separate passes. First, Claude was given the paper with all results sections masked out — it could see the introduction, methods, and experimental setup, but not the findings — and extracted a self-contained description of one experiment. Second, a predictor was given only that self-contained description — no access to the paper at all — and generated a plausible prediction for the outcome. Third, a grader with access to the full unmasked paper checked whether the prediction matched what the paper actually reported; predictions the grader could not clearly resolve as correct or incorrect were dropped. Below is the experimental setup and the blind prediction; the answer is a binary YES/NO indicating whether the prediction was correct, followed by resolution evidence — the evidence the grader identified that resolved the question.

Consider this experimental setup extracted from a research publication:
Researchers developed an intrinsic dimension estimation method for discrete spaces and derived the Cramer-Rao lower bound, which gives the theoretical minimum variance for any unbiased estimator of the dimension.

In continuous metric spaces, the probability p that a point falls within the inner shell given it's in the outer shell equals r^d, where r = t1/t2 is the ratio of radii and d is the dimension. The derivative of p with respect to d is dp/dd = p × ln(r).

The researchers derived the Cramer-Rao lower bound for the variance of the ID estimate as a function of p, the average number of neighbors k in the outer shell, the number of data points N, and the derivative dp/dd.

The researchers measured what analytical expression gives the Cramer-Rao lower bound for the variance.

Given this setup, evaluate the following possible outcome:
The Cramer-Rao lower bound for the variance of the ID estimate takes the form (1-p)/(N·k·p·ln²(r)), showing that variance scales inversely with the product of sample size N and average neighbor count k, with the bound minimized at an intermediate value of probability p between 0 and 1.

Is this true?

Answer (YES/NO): YES